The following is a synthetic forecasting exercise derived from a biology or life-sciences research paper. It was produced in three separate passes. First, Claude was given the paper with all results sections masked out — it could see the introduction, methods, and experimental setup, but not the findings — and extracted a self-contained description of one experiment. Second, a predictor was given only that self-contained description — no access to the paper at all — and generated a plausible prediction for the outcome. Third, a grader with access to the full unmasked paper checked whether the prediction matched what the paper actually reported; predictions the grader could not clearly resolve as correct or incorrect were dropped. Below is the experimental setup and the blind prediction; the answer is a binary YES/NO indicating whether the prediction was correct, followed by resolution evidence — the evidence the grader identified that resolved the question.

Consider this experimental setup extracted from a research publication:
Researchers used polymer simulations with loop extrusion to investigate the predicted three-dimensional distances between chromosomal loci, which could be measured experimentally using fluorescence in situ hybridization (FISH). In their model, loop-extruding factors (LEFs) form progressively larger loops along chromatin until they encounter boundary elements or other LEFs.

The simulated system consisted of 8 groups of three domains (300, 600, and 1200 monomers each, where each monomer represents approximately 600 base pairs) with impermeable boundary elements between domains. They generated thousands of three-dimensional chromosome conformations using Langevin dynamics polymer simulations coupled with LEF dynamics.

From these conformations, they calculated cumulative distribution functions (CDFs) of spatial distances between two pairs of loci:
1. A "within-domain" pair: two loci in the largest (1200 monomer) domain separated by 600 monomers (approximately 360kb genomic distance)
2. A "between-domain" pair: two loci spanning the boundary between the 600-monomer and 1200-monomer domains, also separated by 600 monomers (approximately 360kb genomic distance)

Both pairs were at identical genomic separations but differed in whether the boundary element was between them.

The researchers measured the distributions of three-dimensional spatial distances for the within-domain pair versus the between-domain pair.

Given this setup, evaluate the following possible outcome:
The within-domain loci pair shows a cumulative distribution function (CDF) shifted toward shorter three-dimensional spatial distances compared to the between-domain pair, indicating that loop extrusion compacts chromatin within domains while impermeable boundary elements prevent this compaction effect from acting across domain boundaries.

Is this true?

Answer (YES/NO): YES